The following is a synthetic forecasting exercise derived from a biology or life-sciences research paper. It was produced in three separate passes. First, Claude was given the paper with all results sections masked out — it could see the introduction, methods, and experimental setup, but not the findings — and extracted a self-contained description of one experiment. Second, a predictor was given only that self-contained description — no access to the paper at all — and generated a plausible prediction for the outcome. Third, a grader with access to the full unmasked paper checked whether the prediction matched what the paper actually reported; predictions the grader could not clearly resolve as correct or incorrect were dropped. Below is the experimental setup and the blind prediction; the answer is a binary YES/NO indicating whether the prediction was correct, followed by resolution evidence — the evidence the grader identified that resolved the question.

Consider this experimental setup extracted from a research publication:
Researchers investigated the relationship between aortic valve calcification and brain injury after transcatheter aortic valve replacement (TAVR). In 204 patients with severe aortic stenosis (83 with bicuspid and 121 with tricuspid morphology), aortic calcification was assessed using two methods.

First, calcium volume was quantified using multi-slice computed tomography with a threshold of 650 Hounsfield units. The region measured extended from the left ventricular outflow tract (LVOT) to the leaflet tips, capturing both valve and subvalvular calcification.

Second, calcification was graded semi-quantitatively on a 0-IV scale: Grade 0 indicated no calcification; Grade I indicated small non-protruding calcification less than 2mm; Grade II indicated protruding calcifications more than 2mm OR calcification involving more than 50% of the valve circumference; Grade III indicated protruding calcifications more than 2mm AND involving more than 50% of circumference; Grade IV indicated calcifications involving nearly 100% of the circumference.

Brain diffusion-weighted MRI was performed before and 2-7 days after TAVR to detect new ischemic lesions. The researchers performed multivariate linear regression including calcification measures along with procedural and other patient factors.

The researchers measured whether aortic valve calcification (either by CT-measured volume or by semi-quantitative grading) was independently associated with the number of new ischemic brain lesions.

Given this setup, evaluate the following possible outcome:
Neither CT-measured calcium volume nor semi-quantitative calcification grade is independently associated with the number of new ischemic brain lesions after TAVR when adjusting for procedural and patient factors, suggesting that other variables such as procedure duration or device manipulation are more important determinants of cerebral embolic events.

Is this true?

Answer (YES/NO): YES